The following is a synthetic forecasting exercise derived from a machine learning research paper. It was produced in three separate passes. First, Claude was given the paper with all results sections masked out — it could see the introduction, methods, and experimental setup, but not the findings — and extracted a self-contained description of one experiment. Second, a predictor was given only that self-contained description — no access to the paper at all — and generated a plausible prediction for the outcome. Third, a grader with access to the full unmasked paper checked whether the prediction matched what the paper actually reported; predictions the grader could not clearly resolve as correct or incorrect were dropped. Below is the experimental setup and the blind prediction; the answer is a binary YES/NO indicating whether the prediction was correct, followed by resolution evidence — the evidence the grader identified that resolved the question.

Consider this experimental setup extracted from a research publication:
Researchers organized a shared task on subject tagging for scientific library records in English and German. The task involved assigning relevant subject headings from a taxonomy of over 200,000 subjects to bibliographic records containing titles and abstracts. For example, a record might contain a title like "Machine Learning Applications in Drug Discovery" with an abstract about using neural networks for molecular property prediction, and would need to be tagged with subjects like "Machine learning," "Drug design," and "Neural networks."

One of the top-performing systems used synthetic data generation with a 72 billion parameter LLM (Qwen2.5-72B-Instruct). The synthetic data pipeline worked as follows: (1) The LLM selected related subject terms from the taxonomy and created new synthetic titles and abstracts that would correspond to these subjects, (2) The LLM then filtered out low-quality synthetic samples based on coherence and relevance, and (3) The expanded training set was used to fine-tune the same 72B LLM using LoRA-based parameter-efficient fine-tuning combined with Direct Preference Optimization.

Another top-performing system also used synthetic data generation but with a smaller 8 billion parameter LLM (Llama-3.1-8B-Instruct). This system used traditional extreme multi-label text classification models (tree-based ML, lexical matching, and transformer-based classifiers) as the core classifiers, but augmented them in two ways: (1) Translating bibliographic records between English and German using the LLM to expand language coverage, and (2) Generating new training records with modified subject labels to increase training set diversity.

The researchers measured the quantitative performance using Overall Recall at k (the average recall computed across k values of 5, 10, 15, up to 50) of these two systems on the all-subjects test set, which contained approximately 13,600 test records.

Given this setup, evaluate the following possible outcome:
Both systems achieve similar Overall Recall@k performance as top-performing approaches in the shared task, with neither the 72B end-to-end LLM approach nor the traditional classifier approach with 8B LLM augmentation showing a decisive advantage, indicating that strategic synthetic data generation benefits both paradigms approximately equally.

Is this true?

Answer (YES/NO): NO